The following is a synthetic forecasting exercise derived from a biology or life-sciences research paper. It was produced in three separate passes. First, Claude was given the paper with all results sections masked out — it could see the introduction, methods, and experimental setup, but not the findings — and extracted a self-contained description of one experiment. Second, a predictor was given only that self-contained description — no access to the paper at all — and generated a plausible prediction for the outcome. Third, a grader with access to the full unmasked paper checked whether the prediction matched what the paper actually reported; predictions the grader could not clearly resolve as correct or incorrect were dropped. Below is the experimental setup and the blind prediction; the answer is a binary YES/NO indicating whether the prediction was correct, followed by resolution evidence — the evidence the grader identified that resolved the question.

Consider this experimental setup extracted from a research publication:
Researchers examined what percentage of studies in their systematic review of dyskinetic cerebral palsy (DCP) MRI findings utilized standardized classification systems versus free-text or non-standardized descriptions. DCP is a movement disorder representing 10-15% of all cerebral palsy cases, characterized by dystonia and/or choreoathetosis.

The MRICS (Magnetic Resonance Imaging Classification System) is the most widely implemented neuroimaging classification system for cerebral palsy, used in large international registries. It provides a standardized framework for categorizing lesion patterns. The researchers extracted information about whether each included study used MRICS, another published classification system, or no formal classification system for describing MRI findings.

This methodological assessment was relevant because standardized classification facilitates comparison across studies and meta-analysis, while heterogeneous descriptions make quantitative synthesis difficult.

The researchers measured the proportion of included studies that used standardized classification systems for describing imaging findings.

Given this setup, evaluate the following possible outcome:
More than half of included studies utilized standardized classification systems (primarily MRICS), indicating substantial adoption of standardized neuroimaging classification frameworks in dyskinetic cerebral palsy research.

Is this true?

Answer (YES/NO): NO